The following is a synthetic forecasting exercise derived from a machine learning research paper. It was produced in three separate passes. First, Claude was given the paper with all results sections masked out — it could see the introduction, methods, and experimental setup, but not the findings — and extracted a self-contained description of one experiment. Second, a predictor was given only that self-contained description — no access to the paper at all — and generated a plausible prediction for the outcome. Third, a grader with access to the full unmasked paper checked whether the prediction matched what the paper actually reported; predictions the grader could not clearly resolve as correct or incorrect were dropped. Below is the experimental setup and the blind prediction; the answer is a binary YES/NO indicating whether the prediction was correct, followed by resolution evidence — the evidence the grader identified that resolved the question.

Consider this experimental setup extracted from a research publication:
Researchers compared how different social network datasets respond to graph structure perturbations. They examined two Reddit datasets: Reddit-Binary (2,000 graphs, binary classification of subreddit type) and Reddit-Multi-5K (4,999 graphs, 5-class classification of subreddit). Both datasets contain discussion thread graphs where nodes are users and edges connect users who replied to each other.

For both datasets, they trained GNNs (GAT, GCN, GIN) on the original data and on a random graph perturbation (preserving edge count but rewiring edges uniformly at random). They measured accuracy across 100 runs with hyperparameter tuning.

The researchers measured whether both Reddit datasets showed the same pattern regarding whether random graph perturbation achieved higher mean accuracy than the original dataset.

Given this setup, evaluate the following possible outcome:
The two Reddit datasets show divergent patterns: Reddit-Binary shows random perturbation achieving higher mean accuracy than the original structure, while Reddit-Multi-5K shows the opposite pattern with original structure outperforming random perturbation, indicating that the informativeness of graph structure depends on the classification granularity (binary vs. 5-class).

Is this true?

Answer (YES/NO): NO